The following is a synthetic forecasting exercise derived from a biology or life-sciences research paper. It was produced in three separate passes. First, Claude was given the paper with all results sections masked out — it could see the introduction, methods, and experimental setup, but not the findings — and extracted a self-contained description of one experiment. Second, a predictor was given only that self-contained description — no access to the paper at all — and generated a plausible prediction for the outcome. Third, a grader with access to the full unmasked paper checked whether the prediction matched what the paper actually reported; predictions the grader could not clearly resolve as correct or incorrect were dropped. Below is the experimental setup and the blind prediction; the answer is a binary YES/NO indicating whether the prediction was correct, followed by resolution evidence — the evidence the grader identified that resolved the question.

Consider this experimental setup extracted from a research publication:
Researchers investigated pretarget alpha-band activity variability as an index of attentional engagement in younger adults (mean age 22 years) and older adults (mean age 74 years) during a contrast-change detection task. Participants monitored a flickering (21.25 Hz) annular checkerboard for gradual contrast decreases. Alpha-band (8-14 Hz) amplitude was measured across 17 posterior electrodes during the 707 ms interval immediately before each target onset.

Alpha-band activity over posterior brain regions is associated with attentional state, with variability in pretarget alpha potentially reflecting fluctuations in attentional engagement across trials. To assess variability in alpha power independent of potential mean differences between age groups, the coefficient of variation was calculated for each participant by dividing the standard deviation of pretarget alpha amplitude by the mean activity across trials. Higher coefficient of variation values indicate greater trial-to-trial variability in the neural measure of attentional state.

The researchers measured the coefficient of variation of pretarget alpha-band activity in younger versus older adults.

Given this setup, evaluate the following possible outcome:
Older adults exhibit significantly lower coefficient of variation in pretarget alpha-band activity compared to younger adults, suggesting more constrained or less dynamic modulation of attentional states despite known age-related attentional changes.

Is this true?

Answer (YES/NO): YES